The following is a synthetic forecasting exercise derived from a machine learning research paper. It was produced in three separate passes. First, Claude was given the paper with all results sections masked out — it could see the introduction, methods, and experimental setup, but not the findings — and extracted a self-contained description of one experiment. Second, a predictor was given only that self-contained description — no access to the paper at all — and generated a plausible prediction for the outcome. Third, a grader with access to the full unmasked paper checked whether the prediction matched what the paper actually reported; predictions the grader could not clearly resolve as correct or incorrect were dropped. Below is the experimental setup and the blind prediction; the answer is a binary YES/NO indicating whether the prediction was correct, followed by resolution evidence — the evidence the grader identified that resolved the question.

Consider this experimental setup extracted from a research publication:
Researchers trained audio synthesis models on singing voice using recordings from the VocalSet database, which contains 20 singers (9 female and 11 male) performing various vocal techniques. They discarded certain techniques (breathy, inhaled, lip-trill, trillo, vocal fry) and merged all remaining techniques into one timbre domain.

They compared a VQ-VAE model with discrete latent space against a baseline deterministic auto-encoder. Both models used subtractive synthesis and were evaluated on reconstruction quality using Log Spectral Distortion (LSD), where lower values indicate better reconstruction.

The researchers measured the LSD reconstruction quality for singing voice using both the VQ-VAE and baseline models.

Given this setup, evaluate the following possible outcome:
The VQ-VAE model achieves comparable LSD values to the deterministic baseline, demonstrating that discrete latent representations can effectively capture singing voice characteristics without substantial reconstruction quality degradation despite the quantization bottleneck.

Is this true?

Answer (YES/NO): YES